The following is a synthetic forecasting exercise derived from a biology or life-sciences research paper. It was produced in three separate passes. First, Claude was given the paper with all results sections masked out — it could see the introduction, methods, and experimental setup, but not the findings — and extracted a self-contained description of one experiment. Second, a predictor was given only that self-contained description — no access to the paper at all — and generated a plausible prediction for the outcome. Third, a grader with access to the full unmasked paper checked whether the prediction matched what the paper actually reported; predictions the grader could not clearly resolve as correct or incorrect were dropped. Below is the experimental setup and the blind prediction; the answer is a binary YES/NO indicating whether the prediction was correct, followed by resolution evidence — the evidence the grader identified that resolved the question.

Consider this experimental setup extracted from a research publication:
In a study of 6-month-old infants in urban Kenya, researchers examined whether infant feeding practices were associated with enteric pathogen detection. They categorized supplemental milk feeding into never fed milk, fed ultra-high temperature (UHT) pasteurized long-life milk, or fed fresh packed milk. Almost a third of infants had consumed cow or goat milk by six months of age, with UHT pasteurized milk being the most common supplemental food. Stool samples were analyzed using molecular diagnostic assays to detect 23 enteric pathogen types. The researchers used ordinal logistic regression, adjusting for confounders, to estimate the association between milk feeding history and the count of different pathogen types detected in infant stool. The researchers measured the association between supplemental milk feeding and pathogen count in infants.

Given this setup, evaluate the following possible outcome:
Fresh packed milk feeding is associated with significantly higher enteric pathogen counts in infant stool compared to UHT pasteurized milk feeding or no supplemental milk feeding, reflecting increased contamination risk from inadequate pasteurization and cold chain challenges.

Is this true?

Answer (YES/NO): NO